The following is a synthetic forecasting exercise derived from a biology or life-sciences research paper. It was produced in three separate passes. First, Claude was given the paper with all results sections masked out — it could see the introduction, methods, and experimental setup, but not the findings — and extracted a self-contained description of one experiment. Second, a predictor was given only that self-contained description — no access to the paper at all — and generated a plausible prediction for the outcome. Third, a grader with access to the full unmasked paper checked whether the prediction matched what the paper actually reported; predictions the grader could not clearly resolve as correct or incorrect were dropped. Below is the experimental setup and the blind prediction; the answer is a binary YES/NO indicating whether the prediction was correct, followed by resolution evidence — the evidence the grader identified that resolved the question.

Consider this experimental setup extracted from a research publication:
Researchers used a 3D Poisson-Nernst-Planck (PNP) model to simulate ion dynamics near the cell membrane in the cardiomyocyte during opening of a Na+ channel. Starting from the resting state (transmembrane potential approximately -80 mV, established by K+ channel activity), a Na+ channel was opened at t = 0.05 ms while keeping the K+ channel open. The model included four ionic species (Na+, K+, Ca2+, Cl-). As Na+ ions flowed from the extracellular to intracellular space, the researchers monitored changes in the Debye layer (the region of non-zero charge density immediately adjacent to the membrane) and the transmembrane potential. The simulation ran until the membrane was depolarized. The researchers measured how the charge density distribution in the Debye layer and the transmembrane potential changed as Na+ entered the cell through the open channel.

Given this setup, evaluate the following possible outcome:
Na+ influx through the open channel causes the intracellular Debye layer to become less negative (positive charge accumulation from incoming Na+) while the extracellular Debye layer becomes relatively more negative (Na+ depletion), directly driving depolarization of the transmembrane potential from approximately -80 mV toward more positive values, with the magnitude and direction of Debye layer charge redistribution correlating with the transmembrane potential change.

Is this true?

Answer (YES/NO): YES